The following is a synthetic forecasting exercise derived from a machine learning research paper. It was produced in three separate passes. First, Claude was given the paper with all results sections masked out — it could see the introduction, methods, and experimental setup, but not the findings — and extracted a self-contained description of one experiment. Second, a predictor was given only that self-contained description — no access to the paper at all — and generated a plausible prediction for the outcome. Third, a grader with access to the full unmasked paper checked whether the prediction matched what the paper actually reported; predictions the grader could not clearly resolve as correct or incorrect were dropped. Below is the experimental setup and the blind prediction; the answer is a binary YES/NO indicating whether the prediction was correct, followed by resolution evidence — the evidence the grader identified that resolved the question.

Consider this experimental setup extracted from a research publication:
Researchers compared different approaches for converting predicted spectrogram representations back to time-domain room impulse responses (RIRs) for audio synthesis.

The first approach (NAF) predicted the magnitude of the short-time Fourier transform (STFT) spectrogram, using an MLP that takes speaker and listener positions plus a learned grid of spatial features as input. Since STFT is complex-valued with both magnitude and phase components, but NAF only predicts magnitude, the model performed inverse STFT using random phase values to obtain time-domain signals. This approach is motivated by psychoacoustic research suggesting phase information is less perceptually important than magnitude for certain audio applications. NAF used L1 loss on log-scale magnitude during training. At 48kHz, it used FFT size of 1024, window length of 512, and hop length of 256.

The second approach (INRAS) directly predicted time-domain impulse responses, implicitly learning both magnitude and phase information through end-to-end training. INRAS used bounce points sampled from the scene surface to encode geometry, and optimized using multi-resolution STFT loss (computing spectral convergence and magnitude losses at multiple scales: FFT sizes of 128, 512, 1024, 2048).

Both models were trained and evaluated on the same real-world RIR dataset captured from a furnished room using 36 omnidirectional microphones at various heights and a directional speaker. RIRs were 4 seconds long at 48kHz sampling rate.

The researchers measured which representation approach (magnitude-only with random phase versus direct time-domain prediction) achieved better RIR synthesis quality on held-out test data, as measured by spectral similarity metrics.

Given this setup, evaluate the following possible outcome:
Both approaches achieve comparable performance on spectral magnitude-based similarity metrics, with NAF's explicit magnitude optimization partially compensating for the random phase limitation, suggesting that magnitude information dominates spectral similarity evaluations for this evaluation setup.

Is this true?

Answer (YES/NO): NO